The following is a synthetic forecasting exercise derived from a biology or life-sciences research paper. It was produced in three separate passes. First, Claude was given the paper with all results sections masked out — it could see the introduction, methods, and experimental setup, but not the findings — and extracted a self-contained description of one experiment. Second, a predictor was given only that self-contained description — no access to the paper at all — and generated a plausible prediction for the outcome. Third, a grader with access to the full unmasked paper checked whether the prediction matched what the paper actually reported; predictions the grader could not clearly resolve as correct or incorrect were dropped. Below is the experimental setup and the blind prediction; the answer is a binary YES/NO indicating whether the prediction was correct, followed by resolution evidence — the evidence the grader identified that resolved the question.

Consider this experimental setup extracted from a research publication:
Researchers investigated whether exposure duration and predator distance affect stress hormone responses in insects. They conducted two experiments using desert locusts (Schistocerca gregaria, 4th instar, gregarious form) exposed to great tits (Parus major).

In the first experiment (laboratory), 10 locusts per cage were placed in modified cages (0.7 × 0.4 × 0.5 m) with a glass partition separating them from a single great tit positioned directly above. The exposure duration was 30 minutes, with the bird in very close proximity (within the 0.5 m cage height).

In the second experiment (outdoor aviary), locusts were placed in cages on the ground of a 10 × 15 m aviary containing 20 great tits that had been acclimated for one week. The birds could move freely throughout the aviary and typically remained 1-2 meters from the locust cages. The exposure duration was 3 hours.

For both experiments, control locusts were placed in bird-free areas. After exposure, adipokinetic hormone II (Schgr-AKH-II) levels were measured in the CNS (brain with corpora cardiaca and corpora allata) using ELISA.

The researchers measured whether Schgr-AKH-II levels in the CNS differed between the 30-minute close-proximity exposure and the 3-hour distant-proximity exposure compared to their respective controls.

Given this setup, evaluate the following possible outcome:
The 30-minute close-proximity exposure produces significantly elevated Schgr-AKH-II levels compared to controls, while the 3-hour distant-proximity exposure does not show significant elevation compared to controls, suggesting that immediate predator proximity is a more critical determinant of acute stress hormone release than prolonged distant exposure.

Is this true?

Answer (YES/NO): NO